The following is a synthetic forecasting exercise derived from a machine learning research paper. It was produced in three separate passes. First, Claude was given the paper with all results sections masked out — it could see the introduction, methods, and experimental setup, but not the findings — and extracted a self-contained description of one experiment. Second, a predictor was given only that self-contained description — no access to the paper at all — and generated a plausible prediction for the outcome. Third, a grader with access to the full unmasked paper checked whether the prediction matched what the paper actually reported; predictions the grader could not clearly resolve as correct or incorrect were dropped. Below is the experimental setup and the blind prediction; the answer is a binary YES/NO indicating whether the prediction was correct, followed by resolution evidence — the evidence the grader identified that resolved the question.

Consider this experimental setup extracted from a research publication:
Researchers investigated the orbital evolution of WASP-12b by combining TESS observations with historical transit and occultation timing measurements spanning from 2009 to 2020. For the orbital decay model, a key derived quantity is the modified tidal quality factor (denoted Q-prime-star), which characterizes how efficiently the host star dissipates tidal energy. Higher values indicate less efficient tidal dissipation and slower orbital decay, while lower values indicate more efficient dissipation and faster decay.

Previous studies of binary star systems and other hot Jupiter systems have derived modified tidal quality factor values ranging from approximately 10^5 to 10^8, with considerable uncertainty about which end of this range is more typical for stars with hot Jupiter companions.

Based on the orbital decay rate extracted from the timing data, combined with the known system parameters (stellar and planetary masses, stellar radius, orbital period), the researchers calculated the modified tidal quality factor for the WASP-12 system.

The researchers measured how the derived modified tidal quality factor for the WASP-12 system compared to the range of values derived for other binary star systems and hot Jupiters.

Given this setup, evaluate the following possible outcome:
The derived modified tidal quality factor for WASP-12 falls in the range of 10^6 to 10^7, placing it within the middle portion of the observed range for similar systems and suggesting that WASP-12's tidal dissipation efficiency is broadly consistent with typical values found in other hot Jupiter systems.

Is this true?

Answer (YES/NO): NO